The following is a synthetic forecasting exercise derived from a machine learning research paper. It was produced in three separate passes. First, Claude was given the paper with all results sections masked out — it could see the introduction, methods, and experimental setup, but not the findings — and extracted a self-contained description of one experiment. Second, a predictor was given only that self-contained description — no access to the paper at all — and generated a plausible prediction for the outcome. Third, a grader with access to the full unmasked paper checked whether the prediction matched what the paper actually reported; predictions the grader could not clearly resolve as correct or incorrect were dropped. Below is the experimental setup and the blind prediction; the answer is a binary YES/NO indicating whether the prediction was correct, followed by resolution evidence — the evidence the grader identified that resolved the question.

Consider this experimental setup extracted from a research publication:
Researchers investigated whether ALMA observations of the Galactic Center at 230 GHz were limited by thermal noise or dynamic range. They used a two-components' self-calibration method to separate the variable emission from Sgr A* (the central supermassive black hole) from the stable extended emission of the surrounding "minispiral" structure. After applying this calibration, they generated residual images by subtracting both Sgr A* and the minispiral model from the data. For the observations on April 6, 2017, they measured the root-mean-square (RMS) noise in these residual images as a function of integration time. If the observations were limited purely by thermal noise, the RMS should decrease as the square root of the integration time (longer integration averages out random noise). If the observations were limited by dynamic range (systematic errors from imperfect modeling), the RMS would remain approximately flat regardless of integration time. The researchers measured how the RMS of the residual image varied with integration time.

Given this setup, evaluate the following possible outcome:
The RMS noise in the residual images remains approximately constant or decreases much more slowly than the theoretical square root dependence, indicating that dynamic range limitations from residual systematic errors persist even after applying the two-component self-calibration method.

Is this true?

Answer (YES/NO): YES